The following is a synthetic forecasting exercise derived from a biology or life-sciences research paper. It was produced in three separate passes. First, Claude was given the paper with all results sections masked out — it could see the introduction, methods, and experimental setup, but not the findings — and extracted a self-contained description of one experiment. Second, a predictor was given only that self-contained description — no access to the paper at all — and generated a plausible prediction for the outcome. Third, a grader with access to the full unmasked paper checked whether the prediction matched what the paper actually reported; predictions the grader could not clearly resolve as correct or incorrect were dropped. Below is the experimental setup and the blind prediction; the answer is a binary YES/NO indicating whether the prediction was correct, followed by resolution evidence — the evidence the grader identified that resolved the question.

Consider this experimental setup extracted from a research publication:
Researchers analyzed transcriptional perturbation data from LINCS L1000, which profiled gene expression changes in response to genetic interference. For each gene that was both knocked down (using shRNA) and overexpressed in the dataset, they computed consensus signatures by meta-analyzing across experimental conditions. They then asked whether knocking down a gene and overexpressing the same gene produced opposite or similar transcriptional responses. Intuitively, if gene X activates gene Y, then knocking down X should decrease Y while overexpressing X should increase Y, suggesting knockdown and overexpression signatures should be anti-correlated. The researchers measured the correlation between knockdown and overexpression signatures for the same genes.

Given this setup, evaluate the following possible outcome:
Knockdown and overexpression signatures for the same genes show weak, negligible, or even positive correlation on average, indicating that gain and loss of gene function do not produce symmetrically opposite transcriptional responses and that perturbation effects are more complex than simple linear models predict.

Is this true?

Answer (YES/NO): YES